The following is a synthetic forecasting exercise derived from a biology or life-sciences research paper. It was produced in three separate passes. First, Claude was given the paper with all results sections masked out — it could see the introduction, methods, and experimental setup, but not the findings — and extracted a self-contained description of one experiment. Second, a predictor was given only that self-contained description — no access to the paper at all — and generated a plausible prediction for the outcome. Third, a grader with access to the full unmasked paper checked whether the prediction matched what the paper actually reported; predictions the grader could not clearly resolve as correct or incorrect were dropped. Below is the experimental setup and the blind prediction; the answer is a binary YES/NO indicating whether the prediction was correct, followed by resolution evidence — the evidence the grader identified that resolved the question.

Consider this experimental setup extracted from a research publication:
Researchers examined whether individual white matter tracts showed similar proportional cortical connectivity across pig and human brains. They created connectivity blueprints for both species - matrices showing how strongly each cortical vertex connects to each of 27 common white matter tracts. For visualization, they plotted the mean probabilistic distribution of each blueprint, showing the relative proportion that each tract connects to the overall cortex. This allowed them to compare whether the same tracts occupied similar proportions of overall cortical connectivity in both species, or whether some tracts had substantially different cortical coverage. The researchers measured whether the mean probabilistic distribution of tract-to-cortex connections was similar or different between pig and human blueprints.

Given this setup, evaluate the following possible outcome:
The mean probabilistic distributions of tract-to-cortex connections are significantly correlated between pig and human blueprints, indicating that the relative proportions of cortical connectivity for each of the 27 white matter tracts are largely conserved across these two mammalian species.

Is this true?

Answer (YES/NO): NO